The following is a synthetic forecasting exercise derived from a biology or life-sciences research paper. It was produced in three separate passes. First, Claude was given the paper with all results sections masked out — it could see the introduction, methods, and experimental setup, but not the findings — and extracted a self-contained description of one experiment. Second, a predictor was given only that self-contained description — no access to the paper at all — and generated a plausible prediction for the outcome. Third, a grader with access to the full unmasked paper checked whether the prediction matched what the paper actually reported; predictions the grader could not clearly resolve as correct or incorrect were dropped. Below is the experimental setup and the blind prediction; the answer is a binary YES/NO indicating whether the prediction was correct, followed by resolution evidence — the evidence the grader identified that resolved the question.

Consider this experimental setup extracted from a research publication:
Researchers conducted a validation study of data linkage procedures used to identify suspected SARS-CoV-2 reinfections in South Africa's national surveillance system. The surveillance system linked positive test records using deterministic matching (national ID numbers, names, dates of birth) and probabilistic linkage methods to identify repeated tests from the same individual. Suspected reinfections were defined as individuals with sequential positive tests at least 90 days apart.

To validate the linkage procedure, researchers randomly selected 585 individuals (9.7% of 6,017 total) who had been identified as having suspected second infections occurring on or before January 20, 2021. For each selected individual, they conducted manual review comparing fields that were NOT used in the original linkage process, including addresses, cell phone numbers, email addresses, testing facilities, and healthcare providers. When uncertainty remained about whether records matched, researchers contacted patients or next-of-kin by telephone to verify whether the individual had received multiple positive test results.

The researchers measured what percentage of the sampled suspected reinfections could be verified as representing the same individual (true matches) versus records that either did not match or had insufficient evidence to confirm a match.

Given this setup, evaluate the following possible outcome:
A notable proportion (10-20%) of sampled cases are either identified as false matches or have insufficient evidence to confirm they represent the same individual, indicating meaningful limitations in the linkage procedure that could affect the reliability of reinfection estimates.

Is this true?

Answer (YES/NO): NO